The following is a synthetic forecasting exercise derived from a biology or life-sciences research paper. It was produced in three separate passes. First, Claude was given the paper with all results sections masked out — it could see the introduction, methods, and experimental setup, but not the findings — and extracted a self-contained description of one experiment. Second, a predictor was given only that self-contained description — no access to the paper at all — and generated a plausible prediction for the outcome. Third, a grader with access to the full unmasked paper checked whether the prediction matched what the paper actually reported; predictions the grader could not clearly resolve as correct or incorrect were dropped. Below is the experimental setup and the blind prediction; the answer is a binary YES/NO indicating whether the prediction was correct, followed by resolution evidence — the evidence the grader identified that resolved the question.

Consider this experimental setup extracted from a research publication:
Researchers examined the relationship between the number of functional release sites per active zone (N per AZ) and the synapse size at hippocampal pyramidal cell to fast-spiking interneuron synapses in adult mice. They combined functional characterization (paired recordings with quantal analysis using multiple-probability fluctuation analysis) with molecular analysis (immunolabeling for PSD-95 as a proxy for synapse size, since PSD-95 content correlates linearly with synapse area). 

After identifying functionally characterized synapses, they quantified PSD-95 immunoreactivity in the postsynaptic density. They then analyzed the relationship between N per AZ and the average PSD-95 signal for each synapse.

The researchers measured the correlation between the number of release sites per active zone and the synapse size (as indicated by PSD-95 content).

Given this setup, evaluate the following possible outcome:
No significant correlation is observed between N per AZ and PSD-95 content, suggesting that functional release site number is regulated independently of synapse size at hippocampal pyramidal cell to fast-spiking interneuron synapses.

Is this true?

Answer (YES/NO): NO